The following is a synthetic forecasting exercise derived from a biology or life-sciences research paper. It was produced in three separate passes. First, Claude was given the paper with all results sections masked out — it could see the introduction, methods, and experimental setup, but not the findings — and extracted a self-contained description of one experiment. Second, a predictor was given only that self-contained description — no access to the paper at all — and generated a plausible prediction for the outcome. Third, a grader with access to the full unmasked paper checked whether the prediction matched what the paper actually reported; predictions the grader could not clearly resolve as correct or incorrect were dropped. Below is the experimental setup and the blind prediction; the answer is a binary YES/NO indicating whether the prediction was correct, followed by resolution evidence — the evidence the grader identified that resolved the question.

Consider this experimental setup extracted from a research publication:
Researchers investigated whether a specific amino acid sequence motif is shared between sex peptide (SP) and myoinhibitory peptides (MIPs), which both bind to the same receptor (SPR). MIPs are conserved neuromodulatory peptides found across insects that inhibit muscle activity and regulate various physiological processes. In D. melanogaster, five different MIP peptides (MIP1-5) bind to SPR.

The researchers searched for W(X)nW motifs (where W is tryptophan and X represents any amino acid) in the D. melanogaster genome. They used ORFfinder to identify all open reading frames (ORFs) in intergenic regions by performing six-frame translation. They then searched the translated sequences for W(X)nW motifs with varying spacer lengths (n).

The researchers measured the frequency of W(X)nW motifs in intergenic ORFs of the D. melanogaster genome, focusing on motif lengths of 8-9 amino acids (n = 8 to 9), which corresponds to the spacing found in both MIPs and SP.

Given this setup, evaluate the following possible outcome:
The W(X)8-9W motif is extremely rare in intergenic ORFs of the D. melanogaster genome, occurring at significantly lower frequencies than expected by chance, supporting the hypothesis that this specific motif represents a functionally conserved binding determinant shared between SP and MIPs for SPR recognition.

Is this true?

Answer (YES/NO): NO